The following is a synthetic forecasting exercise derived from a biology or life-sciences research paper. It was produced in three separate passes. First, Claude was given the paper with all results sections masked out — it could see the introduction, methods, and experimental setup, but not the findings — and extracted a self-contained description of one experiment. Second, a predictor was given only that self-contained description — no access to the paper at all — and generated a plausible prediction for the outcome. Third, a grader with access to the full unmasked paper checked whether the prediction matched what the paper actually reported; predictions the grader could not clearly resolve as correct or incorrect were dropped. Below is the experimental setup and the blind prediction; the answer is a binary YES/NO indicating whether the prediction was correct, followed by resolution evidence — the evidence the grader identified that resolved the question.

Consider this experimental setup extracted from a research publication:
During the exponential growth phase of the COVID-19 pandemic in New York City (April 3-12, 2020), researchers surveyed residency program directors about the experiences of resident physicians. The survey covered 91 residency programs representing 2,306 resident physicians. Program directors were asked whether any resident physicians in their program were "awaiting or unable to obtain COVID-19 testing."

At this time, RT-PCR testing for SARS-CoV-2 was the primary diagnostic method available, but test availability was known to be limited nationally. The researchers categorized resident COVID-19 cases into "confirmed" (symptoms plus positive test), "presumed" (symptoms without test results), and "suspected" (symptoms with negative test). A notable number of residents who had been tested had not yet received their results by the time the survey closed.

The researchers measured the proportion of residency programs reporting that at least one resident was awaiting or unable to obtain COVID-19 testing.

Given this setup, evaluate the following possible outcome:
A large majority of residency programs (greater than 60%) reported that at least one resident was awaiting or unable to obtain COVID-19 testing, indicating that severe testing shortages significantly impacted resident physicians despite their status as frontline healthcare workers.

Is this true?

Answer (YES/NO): NO